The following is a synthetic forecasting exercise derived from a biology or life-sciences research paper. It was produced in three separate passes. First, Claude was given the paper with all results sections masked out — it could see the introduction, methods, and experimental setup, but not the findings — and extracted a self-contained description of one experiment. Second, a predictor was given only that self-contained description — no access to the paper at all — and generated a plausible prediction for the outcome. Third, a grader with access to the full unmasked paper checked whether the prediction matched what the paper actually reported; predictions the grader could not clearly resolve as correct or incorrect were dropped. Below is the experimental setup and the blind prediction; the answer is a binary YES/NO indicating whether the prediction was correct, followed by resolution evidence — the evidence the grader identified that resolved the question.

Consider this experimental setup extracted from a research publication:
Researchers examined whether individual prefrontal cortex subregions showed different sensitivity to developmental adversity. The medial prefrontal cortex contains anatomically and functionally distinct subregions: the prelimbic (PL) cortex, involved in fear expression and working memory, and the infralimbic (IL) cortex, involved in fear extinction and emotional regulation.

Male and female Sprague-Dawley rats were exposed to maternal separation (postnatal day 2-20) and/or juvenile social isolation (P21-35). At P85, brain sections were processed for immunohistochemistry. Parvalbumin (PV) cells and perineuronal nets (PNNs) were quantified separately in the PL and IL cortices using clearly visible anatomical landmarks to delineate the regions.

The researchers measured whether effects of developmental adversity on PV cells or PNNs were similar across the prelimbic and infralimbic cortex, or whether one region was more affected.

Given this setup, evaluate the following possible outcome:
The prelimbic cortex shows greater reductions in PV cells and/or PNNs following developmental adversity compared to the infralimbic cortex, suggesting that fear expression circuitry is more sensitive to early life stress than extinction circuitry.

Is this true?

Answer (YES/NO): NO